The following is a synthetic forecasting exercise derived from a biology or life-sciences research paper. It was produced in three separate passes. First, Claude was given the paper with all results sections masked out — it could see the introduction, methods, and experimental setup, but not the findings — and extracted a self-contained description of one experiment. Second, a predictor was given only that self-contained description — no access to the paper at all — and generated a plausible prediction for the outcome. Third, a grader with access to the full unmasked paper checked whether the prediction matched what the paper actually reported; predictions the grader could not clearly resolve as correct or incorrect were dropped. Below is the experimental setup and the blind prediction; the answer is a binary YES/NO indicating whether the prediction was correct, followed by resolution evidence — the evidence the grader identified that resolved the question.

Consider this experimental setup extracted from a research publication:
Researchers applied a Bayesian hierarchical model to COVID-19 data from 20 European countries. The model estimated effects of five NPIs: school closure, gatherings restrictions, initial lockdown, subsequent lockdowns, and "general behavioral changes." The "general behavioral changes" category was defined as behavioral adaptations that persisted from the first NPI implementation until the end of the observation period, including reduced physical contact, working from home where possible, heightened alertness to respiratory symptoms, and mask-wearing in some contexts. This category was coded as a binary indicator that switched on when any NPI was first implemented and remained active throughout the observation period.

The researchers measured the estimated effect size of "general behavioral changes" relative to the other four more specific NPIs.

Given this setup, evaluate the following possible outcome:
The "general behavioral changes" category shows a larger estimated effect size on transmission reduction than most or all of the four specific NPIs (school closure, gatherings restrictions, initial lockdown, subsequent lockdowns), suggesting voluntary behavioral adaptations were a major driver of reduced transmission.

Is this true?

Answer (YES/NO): YES